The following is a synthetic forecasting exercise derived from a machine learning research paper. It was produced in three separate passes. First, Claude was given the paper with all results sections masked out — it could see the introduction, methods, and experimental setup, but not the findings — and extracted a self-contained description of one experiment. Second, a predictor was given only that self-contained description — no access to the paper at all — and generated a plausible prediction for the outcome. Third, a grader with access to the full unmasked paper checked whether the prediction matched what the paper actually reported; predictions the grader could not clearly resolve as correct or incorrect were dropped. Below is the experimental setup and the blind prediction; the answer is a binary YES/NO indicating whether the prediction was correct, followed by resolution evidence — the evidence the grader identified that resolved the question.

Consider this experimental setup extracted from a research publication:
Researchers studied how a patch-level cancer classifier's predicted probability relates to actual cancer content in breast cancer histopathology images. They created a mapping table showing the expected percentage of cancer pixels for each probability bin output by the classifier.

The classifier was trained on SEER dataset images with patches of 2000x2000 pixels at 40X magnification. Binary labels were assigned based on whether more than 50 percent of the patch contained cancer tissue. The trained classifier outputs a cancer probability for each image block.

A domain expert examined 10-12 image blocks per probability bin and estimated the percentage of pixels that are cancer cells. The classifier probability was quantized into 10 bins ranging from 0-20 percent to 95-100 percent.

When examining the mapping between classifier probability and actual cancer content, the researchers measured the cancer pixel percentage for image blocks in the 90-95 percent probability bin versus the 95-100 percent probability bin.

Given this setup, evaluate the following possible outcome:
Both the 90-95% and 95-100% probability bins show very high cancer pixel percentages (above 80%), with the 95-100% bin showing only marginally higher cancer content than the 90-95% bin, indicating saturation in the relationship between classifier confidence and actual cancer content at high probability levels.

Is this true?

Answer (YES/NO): NO